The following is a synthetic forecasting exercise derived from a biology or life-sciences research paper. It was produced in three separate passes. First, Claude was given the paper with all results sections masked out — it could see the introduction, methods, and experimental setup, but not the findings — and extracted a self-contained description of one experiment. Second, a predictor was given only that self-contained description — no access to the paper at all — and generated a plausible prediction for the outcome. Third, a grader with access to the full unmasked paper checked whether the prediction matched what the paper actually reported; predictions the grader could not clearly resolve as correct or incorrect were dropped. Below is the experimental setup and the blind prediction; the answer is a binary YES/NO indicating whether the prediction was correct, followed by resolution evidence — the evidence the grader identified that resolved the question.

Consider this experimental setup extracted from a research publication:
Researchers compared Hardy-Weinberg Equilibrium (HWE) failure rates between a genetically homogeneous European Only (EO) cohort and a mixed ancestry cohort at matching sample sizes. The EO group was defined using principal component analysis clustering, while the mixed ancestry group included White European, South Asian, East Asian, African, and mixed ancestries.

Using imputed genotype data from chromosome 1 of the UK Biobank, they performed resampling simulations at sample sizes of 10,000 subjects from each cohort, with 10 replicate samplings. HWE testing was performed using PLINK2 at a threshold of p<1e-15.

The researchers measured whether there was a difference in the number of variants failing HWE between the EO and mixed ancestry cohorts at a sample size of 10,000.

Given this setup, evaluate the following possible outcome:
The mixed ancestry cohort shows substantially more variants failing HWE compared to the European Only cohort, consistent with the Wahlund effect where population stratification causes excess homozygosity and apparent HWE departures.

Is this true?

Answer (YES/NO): YES